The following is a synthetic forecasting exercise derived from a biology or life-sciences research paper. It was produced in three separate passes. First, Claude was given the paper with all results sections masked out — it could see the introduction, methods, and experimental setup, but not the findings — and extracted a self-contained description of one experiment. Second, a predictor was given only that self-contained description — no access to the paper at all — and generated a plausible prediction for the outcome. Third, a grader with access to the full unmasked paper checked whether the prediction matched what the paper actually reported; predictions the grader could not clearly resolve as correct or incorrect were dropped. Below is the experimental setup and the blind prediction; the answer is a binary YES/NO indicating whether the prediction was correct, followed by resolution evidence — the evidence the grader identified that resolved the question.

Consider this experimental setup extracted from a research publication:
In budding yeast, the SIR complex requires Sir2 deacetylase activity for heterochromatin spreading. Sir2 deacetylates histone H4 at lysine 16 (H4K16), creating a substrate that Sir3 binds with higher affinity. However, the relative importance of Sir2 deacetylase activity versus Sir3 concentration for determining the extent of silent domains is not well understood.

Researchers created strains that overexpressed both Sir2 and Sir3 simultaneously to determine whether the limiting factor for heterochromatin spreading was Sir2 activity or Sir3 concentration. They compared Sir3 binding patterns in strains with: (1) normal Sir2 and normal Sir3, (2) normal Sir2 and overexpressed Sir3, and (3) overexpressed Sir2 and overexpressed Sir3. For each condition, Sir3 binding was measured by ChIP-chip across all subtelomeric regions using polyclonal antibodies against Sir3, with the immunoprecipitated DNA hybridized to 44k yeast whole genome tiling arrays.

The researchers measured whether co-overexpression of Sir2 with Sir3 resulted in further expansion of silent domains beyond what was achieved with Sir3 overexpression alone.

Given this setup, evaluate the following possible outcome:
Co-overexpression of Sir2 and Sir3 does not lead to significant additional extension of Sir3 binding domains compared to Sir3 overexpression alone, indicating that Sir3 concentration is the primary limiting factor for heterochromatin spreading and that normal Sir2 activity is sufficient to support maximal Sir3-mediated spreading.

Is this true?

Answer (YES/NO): YES